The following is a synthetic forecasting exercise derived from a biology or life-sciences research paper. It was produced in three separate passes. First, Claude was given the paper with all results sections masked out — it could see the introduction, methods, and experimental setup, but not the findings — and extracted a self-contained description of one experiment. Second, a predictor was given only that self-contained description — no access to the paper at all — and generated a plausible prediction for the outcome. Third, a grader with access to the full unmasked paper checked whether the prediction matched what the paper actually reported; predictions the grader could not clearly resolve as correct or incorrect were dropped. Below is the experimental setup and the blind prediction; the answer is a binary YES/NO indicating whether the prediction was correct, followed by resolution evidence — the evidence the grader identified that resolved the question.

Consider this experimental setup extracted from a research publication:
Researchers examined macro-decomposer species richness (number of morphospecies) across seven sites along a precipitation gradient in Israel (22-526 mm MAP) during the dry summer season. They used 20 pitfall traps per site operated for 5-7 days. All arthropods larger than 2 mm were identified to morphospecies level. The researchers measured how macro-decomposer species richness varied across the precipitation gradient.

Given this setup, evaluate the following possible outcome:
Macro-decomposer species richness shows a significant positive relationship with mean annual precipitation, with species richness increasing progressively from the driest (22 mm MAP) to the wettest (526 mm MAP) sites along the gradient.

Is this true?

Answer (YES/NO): NO